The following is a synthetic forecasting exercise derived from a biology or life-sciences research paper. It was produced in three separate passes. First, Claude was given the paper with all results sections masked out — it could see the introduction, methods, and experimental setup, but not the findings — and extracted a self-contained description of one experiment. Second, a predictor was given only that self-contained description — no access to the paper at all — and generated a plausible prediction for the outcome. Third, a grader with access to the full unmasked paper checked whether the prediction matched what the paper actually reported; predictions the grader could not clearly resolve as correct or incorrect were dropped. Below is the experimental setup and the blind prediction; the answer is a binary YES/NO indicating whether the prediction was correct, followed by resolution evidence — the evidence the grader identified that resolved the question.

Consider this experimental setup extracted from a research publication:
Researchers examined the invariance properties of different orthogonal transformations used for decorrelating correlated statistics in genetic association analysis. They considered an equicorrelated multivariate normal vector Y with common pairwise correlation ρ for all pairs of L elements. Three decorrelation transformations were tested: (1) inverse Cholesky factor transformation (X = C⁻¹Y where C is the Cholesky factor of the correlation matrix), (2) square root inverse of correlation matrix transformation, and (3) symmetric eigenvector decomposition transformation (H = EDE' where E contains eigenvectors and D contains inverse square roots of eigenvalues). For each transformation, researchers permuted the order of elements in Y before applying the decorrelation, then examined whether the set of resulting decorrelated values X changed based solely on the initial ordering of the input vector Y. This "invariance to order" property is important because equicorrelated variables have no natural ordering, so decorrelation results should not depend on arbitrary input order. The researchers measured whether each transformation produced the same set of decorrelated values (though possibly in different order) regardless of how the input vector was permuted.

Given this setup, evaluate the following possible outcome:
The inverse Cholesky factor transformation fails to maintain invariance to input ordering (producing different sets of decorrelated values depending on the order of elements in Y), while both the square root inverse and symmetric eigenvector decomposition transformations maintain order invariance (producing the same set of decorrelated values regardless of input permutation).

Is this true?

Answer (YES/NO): NO